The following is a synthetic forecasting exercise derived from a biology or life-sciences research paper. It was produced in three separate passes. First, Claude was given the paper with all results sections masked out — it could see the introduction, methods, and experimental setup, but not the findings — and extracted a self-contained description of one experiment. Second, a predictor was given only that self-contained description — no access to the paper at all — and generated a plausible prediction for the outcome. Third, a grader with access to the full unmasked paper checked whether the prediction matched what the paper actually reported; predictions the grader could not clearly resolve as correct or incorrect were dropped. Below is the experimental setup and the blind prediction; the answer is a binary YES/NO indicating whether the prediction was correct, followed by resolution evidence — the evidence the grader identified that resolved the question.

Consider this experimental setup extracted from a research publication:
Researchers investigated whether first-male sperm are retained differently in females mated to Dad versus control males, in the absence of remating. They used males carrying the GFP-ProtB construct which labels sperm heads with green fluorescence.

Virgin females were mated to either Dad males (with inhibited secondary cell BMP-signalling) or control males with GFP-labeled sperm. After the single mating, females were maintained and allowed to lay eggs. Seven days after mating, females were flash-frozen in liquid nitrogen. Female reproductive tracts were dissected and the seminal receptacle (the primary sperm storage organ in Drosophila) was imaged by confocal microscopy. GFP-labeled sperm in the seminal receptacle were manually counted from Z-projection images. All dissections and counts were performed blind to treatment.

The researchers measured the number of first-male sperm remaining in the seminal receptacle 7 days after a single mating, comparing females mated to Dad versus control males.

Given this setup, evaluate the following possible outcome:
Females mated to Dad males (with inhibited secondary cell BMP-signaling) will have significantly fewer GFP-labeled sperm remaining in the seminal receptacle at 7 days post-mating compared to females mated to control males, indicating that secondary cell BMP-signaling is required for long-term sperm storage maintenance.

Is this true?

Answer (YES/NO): NO